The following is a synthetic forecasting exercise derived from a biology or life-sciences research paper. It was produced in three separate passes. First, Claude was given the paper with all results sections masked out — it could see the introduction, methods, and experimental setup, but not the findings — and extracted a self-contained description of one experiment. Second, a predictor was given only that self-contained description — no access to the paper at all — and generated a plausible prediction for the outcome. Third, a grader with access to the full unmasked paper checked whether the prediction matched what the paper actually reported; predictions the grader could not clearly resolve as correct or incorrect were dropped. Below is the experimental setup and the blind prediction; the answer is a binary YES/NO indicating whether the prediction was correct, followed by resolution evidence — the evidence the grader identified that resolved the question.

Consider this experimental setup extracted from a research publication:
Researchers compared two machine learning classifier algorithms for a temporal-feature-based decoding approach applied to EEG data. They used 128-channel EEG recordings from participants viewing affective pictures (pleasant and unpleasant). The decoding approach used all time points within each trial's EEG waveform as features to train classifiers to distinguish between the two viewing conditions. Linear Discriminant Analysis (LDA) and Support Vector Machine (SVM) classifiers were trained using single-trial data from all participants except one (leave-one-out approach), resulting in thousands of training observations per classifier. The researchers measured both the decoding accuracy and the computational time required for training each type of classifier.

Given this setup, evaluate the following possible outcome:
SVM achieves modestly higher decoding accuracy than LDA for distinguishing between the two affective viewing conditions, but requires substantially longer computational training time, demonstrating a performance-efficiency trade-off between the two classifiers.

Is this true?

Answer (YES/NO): NO